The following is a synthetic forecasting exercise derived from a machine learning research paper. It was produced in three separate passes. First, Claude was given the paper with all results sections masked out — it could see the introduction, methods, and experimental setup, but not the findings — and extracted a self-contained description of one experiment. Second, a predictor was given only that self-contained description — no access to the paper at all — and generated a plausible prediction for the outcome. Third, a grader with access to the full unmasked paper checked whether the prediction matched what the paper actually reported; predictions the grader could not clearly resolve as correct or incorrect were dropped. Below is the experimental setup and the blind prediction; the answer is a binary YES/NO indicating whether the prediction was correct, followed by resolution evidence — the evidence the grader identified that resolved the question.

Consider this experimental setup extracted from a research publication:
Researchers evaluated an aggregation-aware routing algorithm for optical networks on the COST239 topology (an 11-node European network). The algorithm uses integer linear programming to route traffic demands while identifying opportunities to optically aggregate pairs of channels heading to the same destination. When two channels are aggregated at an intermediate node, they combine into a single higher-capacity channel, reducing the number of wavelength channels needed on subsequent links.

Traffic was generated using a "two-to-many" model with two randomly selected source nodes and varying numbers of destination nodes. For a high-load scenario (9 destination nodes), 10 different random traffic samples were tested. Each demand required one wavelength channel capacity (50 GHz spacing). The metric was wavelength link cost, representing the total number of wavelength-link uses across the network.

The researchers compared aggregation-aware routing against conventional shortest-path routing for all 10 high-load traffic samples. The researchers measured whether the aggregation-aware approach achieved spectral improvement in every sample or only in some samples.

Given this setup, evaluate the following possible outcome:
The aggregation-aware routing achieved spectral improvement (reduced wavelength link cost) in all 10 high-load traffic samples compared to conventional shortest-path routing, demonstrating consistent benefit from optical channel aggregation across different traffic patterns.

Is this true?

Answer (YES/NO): YES